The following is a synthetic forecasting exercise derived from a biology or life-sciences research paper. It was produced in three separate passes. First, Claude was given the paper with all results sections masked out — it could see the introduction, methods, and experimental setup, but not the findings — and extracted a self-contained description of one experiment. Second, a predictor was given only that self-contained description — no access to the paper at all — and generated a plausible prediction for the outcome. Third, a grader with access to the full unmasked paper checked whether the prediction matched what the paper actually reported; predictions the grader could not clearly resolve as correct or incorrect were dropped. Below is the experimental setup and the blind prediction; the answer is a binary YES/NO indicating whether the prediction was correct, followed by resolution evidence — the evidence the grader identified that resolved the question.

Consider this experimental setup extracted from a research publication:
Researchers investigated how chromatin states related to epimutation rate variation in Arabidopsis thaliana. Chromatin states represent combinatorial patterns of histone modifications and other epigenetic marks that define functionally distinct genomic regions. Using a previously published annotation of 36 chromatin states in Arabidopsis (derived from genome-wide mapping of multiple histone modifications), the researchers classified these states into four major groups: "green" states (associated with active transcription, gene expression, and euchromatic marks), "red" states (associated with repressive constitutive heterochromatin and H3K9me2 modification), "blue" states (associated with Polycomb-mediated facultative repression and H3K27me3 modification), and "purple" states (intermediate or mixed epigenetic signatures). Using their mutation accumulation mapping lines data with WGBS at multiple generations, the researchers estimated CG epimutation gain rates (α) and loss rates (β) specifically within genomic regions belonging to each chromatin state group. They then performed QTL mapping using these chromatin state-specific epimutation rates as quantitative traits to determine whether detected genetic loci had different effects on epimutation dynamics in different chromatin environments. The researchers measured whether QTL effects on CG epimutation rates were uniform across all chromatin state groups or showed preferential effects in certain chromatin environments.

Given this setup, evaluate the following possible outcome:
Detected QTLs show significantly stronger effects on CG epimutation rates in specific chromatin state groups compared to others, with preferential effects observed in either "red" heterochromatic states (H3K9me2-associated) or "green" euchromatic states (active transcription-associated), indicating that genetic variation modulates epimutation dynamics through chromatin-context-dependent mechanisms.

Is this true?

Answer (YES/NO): YES